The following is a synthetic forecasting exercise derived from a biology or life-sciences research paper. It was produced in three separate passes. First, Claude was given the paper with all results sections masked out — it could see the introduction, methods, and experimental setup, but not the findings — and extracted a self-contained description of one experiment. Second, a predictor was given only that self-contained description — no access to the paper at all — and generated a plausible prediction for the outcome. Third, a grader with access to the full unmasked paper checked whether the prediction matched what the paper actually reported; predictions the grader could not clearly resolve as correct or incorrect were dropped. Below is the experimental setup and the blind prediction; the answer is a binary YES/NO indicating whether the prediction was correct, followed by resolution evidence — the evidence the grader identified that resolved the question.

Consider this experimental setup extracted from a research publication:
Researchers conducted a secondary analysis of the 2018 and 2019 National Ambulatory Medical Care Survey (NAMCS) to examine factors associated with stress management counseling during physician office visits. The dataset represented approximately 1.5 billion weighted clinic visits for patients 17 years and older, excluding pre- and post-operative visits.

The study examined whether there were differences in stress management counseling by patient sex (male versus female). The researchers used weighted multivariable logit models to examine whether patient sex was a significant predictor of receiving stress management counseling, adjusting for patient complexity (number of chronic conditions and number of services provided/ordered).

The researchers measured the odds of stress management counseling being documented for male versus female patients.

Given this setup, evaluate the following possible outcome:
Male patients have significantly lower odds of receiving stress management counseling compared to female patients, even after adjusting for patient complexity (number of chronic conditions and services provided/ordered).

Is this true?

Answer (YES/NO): NO